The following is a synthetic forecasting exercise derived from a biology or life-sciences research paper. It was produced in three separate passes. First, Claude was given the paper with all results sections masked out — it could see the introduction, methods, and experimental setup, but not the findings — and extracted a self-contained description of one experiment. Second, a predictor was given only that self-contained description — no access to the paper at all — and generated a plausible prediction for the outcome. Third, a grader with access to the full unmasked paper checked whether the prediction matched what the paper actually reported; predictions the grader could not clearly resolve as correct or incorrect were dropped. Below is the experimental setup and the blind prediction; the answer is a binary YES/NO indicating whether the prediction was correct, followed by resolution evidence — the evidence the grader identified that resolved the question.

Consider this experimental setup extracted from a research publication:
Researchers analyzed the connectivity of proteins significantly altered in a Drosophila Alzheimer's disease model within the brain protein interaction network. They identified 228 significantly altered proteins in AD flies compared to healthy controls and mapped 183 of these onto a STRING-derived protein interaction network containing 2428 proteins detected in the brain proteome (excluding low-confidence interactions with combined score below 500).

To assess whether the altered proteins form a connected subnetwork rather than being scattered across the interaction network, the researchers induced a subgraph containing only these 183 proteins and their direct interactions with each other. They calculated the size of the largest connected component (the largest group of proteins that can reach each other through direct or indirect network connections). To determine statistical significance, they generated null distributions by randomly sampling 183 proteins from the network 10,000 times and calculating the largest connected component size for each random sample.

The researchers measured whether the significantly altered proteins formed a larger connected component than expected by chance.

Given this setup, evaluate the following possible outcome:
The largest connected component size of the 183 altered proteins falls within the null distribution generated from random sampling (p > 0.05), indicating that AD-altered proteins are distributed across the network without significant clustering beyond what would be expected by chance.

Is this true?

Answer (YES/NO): NO